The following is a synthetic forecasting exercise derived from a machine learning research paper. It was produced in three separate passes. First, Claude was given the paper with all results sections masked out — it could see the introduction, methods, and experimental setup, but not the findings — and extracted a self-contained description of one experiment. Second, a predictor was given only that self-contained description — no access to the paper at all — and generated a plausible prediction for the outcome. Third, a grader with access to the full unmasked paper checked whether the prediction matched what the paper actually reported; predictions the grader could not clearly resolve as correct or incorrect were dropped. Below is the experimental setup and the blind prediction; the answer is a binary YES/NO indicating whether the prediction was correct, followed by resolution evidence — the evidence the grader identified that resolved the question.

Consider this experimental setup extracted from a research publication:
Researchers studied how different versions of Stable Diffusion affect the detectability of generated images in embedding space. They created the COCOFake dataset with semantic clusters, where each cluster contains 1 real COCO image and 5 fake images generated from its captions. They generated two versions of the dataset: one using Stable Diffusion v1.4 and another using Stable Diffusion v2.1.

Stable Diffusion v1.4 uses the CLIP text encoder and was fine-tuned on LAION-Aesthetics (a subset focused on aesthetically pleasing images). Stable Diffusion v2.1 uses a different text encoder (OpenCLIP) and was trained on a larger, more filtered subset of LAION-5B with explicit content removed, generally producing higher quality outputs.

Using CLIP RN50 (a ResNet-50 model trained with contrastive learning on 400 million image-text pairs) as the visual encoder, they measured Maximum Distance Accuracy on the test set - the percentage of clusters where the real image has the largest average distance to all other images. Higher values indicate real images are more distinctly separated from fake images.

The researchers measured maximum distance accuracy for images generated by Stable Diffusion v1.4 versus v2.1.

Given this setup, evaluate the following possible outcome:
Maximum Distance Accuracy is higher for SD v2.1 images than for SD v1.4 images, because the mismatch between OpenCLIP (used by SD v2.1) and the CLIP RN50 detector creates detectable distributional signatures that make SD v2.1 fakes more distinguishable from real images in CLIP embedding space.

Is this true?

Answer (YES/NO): YES